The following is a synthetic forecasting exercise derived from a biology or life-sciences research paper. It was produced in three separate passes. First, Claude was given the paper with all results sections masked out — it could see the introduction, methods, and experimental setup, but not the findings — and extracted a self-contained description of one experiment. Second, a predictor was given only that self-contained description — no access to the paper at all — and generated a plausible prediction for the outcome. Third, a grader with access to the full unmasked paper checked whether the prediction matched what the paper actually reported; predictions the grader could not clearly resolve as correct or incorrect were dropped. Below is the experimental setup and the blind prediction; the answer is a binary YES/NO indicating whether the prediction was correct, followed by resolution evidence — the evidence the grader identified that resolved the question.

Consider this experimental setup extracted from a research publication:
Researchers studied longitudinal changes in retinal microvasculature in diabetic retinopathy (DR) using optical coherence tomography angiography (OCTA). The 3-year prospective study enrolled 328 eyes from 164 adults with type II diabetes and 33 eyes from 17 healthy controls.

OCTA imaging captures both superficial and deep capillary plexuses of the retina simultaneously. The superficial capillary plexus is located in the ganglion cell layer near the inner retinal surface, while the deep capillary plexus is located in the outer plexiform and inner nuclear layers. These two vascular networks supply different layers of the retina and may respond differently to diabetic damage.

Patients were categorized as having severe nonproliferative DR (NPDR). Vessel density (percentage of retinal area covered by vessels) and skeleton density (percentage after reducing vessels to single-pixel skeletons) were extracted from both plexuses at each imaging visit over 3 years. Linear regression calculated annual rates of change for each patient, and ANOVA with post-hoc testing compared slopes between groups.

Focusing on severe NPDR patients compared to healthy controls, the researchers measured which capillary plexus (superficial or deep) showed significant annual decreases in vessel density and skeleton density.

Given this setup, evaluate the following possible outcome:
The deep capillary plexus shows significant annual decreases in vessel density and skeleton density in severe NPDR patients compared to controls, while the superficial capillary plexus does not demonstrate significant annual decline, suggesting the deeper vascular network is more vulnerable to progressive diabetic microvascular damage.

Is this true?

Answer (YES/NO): YES